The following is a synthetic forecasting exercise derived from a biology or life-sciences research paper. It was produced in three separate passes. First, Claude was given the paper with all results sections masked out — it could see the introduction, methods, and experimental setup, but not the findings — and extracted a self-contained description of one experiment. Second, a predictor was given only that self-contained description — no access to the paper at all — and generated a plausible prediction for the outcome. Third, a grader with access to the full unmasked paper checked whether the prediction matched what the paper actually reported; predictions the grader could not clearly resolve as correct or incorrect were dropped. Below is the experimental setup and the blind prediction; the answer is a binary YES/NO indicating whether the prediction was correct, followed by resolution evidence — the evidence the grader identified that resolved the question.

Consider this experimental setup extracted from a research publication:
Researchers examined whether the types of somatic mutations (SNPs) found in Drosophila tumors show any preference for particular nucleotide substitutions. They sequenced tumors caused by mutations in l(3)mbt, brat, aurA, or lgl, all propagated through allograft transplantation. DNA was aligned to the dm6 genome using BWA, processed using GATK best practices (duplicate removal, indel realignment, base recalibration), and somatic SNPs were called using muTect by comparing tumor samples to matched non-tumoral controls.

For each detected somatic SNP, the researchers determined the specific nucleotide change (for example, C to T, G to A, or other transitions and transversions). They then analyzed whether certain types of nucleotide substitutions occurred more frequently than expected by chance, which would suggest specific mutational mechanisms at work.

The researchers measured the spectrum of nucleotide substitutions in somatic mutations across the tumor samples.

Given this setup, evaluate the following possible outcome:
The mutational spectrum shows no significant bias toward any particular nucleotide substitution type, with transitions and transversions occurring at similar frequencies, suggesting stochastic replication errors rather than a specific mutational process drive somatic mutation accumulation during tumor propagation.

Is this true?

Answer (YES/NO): NO